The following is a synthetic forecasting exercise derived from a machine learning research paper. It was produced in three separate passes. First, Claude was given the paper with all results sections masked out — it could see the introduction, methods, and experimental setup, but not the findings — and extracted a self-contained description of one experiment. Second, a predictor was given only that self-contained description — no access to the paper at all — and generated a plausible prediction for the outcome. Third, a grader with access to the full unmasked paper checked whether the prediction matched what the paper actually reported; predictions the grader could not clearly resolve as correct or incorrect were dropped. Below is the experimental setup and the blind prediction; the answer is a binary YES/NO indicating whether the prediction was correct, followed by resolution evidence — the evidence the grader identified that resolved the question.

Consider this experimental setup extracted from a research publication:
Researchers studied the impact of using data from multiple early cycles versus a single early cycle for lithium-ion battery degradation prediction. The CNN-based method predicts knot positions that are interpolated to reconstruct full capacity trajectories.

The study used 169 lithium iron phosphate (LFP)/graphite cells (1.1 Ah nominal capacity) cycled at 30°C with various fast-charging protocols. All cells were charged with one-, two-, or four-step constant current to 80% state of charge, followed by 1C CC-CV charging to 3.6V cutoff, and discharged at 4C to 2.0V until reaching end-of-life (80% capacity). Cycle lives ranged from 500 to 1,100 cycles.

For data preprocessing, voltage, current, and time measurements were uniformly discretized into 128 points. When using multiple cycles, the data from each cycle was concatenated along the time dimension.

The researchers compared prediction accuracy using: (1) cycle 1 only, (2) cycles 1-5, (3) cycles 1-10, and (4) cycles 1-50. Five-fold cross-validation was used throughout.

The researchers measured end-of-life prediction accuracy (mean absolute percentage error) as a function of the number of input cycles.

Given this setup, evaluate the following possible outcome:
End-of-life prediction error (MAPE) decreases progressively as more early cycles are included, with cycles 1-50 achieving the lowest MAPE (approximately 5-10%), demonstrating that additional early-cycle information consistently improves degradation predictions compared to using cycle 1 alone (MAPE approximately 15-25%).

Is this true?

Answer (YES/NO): NO